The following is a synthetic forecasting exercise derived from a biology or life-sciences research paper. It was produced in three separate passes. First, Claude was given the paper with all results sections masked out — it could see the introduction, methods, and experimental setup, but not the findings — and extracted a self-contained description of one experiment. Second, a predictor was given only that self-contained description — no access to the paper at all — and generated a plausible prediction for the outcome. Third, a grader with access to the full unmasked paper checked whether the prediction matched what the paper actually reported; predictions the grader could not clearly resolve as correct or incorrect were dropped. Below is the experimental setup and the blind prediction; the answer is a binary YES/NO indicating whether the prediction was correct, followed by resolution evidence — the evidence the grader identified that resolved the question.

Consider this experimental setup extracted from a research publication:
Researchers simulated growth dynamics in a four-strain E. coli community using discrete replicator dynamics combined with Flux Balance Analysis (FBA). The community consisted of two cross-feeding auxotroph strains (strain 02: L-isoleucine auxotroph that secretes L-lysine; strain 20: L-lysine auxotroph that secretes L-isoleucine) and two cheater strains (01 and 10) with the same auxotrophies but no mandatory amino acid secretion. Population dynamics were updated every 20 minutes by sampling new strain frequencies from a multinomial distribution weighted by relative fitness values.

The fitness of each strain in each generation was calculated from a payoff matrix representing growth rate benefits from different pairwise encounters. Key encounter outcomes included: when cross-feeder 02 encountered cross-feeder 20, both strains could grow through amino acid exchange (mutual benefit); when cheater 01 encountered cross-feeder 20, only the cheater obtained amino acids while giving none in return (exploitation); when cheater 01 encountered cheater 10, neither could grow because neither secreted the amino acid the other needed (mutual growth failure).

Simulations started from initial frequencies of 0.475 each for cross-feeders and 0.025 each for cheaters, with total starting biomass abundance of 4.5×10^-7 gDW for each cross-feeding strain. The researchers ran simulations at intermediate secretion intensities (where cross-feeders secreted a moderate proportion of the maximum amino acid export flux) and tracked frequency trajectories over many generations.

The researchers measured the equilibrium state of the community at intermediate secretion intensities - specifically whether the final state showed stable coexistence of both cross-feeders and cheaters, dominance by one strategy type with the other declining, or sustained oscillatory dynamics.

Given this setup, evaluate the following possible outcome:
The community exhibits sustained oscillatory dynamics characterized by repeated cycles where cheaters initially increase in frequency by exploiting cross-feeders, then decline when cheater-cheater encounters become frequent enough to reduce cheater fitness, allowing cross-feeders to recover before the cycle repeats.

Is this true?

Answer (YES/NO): NO